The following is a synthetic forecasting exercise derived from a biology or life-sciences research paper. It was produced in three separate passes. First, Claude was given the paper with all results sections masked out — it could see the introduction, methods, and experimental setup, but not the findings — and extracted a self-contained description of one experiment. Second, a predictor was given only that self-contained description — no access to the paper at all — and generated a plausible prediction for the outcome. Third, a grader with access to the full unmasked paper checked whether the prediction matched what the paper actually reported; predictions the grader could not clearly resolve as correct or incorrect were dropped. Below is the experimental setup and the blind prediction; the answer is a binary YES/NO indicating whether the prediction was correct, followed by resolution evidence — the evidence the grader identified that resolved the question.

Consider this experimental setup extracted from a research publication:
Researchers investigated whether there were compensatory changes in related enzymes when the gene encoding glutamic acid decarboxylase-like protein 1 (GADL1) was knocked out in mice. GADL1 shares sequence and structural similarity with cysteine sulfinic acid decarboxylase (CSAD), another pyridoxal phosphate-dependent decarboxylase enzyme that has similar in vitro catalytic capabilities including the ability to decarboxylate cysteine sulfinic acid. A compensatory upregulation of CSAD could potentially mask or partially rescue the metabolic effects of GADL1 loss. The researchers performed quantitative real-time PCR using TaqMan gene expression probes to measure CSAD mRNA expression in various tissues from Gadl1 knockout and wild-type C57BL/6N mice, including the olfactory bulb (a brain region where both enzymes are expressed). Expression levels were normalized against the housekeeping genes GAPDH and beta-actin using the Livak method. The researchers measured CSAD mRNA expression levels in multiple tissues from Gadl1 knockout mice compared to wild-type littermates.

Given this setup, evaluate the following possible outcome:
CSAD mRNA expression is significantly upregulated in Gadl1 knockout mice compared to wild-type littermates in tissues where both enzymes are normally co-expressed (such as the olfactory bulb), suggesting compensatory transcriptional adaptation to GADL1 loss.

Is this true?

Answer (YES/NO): NO